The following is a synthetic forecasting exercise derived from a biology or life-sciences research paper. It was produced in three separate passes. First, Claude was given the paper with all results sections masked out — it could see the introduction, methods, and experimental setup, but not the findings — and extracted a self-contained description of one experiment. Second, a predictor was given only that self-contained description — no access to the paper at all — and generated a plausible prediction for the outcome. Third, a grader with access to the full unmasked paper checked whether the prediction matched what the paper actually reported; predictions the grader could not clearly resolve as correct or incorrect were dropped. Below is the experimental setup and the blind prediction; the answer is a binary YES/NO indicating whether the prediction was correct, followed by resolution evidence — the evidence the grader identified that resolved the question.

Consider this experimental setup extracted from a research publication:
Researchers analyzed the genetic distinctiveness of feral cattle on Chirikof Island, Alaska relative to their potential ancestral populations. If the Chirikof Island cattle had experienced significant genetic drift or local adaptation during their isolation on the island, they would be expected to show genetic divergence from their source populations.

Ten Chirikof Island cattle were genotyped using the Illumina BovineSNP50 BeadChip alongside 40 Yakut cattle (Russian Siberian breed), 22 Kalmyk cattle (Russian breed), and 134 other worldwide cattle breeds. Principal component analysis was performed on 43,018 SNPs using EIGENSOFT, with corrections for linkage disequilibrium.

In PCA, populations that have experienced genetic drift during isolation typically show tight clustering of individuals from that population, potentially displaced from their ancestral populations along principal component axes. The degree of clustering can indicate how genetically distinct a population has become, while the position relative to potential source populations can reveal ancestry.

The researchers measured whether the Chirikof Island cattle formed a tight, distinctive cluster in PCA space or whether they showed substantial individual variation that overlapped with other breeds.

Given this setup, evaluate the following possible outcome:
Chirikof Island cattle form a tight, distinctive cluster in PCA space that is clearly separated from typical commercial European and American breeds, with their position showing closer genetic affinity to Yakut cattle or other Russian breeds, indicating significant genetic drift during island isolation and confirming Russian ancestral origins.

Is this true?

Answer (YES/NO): NO